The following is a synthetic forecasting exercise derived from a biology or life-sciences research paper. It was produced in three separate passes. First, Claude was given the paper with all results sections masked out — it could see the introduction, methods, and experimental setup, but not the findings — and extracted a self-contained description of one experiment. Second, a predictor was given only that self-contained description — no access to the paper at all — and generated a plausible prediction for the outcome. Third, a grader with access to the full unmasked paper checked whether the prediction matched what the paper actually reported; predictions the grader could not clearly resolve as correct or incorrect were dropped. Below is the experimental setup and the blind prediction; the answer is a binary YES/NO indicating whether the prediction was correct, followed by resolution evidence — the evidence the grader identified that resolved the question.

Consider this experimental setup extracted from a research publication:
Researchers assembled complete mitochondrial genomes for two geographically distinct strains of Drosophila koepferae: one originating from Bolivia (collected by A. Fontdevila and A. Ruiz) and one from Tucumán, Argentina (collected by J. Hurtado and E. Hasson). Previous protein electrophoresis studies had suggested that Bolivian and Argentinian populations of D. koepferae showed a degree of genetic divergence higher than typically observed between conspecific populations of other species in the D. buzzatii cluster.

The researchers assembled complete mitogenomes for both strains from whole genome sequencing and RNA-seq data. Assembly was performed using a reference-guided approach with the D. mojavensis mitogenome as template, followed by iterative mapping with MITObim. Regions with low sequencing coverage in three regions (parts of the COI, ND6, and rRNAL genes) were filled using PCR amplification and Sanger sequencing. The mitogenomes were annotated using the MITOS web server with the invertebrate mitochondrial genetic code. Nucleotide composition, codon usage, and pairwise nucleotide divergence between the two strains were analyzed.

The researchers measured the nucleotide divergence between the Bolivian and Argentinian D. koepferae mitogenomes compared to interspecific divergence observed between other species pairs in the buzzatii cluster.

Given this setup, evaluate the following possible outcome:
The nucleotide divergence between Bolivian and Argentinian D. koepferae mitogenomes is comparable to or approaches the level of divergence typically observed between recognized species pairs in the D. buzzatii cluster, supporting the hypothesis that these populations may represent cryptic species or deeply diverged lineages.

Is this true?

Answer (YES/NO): YES